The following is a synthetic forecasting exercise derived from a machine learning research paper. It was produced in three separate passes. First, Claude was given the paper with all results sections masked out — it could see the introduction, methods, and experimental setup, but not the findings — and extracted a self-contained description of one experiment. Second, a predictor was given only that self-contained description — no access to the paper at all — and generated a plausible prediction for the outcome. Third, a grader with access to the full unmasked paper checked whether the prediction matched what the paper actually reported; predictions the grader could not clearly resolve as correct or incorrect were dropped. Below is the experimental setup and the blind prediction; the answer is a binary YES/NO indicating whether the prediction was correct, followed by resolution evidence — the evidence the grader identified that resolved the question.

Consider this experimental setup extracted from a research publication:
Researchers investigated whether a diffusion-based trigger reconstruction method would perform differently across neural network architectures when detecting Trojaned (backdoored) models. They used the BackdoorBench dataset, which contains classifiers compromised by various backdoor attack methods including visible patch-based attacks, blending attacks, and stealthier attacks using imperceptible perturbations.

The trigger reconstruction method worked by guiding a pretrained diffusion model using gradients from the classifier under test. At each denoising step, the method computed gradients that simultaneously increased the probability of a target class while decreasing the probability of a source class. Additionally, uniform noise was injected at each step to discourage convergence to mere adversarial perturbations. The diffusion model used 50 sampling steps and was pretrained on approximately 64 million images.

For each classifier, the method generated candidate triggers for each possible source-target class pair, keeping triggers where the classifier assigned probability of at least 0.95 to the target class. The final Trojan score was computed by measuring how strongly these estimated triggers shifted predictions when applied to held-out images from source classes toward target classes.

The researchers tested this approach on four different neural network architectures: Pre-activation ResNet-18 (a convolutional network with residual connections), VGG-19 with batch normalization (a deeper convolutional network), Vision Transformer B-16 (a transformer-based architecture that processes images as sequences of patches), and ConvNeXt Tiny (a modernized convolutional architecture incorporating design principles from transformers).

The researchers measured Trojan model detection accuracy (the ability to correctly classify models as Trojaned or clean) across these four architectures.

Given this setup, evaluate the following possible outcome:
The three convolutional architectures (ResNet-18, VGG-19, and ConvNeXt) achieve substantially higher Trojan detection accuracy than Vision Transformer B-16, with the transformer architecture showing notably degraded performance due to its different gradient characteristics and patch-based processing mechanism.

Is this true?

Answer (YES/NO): NO